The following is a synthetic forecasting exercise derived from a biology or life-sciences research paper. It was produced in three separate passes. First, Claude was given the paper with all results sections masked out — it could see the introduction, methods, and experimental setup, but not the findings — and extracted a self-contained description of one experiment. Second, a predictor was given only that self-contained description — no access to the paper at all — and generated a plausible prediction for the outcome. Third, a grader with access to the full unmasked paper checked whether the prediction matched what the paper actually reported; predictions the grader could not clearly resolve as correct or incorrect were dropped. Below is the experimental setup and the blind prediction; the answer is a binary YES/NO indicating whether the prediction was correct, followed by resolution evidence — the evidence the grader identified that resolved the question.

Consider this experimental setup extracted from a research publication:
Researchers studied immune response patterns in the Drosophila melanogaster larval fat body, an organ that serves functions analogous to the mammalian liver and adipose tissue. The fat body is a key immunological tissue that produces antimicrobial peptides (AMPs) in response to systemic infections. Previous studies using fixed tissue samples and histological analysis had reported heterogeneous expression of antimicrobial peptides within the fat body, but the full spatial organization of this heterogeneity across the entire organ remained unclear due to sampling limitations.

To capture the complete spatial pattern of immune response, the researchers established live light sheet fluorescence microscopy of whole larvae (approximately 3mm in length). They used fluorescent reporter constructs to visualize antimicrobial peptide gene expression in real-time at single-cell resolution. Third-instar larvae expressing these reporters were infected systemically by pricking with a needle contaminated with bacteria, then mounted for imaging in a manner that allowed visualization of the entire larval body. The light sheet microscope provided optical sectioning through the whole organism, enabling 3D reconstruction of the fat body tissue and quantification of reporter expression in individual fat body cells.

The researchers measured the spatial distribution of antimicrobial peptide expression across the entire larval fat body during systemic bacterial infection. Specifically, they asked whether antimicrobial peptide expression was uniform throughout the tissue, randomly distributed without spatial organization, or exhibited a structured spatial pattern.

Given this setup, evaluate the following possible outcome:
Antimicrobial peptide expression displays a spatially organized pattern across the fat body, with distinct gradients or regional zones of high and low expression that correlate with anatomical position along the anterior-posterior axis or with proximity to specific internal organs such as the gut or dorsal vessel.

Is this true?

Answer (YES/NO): YES